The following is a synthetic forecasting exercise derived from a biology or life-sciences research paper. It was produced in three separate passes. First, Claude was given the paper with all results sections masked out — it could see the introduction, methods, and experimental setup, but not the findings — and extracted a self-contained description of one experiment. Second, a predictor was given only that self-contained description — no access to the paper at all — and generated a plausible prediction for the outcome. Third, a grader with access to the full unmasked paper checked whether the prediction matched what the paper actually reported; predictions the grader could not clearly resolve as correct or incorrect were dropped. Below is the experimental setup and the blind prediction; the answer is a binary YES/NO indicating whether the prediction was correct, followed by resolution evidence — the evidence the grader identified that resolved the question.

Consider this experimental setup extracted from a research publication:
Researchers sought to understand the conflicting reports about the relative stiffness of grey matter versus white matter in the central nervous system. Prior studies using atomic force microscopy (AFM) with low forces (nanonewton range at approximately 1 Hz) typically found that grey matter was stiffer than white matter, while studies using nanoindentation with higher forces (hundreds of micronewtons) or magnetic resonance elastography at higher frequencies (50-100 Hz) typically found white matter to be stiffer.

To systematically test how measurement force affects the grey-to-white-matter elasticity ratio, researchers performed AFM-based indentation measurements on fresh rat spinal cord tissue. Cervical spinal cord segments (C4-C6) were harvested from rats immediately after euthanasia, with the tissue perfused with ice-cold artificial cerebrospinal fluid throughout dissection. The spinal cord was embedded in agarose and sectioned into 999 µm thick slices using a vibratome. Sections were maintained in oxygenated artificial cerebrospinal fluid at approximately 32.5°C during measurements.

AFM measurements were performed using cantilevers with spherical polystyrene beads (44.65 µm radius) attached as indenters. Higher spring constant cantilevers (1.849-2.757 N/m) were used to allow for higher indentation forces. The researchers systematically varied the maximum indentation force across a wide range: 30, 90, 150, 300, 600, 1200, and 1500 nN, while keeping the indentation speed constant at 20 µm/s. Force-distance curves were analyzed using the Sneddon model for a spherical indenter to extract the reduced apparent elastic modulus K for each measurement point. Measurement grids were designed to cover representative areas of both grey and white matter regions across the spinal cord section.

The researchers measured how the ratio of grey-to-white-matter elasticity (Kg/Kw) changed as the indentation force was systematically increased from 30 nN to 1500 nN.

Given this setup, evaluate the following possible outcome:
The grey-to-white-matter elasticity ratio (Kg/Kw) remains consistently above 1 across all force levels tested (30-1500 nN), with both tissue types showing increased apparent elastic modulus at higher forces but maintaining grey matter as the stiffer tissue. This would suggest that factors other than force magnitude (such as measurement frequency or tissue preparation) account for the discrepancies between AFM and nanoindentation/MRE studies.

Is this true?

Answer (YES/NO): YES